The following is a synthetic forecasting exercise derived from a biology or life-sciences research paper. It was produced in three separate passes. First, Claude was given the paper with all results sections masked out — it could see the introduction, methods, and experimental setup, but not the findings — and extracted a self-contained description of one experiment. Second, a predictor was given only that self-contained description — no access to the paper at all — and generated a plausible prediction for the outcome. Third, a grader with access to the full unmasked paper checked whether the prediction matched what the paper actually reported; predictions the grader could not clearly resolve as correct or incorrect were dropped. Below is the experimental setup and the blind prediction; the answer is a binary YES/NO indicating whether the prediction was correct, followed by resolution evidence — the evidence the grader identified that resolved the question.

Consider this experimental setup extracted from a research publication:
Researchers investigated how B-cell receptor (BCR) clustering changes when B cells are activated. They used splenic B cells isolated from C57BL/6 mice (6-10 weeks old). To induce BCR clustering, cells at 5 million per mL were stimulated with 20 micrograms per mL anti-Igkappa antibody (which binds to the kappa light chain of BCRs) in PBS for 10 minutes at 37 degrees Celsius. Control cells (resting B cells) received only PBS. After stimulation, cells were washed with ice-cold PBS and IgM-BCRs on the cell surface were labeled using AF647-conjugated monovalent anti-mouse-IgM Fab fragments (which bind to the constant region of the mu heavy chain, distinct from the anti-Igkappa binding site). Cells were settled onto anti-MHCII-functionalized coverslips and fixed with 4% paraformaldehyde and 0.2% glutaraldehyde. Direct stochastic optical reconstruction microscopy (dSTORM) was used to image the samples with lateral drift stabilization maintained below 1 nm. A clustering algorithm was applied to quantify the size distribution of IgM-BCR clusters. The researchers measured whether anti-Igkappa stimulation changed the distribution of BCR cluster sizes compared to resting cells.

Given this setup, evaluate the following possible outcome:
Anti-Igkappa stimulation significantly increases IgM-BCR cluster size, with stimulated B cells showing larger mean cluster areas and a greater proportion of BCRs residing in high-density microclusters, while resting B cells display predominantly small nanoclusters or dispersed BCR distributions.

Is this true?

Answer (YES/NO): NO